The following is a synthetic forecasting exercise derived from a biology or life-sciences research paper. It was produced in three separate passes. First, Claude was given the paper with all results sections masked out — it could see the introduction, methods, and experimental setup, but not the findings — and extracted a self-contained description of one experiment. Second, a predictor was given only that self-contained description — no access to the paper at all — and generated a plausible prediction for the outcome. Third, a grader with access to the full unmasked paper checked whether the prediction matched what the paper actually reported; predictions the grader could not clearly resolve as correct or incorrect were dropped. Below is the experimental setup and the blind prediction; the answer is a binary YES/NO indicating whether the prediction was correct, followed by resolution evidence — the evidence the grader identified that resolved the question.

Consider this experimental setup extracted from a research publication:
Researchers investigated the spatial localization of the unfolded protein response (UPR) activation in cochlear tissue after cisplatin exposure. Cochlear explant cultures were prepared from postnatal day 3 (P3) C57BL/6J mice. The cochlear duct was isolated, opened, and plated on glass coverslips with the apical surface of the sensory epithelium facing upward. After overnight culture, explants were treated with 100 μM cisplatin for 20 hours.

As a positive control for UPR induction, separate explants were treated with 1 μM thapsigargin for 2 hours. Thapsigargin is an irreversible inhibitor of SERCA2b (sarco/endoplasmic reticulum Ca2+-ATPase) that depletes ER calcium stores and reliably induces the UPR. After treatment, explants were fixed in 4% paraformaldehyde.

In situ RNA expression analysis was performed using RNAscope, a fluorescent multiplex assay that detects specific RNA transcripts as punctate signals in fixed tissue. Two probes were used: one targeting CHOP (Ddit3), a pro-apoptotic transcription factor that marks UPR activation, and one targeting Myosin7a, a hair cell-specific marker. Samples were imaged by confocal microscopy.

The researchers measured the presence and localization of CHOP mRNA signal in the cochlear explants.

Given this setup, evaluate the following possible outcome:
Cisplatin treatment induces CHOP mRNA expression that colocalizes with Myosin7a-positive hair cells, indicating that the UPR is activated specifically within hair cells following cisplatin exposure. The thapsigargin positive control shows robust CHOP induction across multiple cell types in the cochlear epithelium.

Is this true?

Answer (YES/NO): NO